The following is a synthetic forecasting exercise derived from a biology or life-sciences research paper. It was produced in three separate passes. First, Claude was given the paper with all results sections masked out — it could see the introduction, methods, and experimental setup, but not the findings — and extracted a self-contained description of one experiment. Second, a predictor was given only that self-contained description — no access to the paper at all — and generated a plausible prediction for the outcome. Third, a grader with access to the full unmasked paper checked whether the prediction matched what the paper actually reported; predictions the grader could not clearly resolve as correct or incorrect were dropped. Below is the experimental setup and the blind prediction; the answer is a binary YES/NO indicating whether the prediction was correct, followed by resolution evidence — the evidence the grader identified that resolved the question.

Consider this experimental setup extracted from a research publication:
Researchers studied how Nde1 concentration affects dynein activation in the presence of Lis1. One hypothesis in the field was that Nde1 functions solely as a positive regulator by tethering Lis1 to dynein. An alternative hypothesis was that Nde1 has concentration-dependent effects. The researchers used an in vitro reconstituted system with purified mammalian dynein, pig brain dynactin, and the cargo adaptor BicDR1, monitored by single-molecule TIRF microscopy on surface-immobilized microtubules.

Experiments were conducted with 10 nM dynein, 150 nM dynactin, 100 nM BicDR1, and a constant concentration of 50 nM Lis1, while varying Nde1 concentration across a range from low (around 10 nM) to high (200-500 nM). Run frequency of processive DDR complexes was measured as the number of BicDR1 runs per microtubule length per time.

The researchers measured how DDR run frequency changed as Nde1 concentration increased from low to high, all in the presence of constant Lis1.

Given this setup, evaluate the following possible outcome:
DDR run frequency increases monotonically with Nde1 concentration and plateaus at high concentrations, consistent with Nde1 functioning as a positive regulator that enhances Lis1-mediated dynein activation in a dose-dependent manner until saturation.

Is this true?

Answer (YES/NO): NO